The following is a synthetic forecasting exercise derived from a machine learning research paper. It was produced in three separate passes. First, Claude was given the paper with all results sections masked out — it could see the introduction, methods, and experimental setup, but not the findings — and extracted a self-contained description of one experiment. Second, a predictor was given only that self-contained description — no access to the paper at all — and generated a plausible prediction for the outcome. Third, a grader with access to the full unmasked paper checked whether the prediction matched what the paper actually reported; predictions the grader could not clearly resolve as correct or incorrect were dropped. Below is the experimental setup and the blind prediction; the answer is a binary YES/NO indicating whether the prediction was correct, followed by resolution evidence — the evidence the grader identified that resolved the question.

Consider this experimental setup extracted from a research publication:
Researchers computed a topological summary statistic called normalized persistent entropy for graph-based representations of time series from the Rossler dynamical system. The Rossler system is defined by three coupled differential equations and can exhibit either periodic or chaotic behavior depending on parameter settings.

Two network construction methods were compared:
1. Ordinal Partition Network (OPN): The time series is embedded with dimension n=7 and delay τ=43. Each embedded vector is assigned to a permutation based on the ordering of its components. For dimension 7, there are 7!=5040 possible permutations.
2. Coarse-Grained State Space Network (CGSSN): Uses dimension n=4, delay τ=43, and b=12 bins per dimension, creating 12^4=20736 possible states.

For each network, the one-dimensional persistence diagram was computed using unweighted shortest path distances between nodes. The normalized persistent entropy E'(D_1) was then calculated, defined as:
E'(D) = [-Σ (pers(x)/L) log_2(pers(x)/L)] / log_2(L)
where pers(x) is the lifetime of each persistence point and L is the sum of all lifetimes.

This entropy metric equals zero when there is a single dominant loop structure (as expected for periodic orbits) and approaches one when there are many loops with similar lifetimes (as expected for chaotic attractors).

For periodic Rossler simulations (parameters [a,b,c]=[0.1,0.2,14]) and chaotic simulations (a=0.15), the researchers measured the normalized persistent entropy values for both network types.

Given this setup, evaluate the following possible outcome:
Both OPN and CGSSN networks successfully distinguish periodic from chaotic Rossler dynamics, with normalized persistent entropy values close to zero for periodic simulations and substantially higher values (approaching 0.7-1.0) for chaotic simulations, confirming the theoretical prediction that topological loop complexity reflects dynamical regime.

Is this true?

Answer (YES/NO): NO